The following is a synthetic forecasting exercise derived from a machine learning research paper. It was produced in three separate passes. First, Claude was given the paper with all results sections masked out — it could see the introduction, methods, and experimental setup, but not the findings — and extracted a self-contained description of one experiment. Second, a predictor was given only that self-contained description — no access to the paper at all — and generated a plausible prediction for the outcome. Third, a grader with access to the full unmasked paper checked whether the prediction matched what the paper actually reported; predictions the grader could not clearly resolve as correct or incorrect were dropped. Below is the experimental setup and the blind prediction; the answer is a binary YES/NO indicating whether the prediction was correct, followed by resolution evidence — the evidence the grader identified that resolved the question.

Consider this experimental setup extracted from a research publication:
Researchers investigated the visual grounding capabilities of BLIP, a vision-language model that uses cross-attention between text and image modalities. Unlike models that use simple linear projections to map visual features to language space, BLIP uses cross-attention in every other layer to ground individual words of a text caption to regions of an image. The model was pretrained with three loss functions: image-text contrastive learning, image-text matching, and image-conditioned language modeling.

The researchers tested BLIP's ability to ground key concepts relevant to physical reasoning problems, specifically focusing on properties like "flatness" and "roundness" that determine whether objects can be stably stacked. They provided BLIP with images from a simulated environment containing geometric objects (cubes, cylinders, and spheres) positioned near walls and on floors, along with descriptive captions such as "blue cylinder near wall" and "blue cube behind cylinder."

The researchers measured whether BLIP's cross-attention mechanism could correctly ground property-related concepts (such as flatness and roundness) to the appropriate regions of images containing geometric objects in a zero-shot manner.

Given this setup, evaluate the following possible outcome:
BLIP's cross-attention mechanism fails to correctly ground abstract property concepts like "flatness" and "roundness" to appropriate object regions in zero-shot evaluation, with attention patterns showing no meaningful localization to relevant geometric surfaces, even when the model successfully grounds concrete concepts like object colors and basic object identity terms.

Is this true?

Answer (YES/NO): NO